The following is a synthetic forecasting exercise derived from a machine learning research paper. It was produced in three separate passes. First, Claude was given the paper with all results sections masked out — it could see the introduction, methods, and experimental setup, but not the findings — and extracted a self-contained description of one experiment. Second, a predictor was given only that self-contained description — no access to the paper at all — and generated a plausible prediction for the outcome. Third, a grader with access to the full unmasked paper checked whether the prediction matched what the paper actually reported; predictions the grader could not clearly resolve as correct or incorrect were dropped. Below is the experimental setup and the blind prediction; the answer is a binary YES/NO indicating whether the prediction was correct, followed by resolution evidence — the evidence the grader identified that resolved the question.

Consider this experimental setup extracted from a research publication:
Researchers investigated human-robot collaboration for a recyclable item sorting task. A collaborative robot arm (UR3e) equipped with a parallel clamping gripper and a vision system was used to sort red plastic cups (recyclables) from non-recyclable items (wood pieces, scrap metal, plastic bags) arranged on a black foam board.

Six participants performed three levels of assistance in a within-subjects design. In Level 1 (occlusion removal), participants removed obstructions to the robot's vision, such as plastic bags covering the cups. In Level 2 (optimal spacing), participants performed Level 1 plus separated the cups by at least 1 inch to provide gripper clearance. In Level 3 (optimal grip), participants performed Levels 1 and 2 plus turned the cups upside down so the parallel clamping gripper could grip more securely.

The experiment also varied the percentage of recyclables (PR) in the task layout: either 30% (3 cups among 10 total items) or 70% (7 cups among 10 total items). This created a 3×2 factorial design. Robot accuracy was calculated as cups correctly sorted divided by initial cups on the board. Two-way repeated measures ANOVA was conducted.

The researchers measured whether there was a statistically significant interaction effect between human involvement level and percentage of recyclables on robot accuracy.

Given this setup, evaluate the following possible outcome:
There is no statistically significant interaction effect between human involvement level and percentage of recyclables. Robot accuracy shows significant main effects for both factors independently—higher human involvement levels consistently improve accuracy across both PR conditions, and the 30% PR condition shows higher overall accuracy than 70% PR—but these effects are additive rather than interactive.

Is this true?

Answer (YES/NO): NO